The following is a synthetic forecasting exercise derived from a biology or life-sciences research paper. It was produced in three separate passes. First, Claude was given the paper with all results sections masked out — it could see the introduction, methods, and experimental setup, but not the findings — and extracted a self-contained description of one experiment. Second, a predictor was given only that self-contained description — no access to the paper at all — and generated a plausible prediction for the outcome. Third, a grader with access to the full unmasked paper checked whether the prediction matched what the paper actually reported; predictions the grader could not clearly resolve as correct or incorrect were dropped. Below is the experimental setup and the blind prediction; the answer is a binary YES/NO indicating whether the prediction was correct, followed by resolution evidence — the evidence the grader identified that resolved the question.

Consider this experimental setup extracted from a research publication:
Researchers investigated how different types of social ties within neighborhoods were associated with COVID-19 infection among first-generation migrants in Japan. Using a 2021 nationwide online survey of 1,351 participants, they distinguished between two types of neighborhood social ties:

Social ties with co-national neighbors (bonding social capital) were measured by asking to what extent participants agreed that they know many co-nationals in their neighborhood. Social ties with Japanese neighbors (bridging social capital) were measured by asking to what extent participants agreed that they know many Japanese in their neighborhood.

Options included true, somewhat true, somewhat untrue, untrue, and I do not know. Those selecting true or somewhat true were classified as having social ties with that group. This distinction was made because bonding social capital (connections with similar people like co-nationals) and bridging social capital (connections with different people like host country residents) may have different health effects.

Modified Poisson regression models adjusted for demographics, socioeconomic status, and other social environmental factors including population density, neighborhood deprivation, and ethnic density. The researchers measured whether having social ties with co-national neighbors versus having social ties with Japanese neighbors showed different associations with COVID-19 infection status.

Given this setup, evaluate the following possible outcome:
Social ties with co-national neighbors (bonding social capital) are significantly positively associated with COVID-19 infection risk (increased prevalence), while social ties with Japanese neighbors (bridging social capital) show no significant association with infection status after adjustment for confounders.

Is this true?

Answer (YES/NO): YES